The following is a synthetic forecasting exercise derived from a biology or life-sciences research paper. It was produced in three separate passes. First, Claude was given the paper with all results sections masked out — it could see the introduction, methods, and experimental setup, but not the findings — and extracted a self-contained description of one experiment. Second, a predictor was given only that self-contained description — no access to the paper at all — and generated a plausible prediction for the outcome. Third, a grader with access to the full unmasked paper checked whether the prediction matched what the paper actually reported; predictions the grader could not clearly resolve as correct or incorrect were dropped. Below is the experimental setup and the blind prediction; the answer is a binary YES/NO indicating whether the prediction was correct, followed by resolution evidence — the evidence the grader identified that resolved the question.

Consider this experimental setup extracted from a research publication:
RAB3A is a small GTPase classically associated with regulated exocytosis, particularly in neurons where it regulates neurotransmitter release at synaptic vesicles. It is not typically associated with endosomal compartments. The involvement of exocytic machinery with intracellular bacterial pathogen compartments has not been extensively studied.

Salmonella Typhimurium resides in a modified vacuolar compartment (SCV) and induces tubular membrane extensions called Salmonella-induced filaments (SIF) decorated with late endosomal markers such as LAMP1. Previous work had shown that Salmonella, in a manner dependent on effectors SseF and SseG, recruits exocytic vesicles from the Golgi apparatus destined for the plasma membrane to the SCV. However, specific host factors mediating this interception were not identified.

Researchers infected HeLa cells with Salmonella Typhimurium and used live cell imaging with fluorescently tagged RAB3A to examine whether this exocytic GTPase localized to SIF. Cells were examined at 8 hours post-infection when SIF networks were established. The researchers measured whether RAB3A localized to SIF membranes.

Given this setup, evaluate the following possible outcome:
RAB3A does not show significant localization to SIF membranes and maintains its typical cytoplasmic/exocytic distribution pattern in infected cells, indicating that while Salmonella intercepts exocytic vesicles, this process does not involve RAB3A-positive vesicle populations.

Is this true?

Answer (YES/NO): NO